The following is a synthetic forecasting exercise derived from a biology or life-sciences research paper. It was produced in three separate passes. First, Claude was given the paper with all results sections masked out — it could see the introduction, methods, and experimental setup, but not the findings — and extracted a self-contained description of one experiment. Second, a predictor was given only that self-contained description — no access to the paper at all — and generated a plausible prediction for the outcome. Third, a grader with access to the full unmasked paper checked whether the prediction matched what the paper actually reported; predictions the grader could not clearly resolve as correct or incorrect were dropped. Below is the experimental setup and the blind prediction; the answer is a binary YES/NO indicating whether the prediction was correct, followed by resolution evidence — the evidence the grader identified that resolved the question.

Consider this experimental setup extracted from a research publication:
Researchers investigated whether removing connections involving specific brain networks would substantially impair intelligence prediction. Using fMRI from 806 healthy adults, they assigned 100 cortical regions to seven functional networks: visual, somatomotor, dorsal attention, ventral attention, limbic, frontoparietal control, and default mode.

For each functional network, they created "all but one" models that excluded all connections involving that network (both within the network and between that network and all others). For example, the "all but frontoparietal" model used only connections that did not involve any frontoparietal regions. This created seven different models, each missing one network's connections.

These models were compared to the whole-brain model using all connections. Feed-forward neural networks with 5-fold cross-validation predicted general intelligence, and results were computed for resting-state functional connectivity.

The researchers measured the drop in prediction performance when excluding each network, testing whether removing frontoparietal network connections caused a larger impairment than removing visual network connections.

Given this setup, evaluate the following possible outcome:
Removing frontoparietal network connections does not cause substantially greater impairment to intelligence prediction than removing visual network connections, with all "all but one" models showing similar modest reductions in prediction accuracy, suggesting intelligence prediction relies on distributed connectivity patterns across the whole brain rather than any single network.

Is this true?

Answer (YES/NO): YES